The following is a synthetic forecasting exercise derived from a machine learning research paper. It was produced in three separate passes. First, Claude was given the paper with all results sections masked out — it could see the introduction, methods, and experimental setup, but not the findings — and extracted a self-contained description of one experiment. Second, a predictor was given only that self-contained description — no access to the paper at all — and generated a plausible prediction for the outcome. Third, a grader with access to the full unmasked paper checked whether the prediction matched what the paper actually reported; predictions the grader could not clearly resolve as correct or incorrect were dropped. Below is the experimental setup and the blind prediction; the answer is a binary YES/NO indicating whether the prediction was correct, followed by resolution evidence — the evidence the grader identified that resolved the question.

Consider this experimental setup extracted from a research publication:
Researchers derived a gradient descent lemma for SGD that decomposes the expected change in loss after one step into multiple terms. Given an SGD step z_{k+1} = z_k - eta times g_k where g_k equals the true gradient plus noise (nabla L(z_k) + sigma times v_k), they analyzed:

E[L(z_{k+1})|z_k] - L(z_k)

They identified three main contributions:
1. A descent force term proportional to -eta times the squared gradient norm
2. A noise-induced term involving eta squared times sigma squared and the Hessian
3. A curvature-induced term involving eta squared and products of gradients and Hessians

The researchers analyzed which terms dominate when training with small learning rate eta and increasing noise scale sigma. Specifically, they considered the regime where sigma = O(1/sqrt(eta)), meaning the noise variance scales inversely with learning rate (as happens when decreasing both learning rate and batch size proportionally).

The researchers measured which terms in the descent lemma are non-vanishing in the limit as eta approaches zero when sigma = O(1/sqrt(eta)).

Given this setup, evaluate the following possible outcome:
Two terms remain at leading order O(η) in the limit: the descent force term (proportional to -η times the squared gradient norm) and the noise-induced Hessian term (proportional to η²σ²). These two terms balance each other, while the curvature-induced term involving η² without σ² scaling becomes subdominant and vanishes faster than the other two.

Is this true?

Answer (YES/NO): YES